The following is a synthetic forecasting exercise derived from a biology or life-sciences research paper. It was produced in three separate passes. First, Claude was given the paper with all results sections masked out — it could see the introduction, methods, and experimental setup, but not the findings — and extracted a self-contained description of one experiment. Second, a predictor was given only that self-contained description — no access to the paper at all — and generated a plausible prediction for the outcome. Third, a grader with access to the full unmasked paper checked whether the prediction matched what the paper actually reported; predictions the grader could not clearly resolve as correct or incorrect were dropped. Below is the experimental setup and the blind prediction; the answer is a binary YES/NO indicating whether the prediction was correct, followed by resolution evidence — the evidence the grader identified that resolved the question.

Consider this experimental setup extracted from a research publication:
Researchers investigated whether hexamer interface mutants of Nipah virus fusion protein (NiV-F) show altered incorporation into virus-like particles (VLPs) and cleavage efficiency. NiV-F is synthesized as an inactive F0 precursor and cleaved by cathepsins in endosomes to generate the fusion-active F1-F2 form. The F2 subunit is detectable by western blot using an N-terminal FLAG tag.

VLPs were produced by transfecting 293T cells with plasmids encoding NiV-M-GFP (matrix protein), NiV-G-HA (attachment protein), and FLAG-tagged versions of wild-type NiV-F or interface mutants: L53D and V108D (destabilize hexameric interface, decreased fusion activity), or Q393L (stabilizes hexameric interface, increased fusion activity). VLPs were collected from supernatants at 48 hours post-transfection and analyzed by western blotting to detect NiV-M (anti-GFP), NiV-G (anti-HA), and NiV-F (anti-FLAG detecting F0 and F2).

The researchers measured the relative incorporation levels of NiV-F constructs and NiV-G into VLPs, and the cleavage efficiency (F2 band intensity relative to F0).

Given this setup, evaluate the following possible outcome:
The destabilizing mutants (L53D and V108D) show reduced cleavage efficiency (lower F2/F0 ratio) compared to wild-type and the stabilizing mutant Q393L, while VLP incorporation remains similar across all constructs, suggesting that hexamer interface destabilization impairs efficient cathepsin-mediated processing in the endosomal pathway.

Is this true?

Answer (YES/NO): YES